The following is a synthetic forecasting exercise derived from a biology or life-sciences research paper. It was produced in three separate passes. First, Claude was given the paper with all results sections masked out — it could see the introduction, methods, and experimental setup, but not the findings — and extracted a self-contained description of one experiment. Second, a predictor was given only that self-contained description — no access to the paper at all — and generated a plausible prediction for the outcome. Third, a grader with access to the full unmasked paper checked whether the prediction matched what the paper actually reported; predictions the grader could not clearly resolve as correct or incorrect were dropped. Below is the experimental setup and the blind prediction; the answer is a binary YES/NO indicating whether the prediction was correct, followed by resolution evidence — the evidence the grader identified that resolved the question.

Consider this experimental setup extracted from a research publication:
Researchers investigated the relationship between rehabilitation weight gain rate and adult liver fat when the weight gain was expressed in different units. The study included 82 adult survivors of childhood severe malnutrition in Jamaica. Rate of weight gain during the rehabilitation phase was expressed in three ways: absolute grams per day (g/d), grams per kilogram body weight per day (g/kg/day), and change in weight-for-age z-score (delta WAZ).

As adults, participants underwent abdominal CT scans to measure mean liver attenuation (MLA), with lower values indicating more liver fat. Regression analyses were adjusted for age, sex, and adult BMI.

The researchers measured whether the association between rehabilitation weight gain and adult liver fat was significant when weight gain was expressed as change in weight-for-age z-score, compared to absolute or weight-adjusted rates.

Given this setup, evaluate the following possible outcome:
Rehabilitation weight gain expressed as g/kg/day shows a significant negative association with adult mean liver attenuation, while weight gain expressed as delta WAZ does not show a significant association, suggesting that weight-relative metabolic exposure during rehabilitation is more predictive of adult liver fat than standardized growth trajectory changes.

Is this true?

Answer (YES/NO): NO